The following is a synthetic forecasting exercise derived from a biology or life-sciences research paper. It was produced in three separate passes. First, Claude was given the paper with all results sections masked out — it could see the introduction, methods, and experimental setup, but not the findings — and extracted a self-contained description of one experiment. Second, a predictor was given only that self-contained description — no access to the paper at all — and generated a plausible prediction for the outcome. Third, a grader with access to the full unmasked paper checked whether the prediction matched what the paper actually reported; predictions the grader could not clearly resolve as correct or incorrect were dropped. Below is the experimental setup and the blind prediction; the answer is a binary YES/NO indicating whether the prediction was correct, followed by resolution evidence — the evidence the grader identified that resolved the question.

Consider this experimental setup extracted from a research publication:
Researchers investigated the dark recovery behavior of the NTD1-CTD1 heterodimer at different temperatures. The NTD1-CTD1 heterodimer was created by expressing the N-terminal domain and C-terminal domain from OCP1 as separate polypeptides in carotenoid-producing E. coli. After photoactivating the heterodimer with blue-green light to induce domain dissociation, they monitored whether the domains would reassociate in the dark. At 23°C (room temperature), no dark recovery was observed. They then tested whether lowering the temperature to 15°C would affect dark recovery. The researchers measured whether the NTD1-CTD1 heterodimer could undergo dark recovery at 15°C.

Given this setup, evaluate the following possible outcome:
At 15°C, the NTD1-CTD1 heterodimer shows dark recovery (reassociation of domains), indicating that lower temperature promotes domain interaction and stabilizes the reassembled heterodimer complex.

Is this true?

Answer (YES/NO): YES